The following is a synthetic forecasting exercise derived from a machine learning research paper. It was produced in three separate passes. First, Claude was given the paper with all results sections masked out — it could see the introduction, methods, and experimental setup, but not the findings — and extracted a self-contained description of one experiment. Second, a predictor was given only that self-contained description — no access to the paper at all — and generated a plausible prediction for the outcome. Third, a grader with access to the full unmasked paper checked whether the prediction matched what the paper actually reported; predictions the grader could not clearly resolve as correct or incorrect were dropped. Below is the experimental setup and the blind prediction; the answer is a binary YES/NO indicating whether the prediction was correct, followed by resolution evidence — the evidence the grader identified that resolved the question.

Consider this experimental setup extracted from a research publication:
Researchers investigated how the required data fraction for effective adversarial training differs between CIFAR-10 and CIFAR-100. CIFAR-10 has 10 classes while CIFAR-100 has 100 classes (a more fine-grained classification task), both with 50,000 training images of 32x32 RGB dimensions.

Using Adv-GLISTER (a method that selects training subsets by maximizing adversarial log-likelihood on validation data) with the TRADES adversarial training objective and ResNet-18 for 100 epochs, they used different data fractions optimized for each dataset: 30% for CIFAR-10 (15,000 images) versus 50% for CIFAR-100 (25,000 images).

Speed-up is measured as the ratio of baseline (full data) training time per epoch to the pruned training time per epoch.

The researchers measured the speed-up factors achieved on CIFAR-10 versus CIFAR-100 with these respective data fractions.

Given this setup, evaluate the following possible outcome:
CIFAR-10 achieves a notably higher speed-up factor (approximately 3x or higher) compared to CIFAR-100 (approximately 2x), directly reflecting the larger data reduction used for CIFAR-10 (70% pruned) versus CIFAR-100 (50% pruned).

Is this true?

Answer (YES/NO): YES